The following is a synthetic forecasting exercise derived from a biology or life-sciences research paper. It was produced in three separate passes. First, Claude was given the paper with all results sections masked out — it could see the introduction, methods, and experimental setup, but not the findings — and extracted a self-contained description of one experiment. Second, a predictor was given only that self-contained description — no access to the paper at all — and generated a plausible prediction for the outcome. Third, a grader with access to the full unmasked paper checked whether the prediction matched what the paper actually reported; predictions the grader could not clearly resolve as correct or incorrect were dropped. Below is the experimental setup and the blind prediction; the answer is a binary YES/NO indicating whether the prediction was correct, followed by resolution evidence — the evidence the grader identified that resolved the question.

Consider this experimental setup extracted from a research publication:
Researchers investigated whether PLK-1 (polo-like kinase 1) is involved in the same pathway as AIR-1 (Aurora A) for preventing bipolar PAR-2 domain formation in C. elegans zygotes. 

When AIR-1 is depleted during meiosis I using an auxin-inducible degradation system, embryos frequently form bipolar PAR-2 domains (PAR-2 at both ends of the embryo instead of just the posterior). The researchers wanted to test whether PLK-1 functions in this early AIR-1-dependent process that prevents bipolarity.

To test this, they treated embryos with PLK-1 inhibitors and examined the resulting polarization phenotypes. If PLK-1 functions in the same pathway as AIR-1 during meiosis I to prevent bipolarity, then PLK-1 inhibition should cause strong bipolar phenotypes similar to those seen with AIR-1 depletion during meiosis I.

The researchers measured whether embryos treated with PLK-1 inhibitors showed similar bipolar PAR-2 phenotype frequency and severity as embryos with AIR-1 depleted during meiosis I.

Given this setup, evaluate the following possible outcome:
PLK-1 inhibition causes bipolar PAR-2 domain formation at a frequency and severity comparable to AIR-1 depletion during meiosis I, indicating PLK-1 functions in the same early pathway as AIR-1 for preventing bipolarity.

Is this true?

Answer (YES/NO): NO